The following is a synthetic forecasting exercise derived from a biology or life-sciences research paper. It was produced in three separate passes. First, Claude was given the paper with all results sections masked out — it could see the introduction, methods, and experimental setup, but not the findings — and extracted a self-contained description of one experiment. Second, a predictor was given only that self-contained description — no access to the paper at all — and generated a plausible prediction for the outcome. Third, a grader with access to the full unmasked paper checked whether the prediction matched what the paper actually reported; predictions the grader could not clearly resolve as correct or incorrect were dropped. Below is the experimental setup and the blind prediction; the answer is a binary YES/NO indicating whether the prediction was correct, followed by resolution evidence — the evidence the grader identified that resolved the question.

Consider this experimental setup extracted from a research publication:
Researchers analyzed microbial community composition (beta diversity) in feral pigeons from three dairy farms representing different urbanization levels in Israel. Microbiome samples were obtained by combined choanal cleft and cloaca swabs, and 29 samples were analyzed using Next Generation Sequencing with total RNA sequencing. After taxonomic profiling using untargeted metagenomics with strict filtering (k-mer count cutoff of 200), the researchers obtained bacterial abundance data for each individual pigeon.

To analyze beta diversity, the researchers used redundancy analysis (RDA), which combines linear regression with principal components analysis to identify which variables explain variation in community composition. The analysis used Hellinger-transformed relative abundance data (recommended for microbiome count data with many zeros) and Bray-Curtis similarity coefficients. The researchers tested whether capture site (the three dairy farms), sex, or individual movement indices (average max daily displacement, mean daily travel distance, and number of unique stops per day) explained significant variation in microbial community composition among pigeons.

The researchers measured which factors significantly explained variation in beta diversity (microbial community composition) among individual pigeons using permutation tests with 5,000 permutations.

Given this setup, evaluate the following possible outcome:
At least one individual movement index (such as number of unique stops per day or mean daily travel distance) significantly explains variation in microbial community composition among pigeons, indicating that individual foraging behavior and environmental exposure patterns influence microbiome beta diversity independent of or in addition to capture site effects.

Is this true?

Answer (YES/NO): YES